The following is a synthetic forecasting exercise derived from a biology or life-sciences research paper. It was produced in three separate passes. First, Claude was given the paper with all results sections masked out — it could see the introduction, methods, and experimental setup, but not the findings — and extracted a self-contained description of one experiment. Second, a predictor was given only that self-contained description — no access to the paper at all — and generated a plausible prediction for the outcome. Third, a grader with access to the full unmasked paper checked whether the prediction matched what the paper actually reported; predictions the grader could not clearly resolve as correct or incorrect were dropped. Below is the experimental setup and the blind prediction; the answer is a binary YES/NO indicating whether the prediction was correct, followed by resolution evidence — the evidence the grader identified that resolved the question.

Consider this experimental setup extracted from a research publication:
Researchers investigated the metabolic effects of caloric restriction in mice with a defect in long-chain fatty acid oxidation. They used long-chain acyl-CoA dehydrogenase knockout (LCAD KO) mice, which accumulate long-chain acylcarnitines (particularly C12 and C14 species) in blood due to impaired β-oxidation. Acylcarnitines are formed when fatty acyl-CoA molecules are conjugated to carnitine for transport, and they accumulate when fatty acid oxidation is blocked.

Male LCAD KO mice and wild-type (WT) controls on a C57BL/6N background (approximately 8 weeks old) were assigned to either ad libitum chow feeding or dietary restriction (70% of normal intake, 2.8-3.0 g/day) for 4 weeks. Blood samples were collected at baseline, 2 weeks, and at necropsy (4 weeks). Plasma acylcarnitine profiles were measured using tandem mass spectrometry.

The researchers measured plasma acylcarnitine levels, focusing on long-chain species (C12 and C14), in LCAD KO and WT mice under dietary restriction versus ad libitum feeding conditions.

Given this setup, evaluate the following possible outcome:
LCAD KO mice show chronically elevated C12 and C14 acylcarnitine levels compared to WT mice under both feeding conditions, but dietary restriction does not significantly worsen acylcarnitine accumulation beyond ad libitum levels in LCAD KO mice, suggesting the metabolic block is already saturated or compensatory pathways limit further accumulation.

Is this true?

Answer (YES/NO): YES